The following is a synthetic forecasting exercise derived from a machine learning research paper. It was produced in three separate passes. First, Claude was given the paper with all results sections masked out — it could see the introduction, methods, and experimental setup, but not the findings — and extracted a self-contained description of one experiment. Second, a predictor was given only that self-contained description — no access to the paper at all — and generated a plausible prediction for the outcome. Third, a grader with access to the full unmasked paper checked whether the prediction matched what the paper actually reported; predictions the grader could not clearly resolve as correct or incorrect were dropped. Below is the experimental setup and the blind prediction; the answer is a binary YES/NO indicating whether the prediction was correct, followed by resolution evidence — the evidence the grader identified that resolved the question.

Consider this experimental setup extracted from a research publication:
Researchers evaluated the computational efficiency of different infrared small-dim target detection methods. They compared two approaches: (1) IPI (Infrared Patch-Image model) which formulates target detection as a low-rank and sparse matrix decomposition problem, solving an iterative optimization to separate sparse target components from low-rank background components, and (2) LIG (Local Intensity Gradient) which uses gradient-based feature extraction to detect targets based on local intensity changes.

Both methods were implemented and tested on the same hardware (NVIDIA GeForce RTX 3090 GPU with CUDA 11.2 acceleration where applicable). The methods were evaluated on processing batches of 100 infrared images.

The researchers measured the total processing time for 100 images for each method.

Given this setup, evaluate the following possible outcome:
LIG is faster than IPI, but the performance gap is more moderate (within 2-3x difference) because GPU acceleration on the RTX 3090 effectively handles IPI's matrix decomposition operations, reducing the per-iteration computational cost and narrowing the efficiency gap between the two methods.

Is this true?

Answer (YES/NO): NO